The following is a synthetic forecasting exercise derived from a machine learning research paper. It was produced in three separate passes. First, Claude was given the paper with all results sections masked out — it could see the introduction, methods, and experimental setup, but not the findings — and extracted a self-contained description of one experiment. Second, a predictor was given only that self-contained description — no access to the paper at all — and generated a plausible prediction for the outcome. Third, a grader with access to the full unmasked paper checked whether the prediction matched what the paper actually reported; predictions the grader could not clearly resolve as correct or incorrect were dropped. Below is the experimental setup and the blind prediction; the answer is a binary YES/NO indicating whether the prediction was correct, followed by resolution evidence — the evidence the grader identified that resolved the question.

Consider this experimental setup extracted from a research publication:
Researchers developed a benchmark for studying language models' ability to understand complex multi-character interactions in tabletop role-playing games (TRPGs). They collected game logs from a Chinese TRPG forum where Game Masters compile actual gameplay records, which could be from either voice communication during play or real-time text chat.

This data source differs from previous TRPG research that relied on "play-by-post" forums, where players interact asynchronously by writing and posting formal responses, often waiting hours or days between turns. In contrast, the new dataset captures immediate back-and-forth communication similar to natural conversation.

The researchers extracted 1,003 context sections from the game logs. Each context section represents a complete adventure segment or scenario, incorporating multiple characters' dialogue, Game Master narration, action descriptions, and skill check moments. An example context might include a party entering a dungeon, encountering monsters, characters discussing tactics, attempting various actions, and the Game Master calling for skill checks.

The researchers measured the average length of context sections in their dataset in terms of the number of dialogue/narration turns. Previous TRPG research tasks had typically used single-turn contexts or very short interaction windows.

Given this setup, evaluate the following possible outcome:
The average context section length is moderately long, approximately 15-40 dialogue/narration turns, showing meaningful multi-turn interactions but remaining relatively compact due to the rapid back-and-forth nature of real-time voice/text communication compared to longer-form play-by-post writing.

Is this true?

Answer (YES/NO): YES